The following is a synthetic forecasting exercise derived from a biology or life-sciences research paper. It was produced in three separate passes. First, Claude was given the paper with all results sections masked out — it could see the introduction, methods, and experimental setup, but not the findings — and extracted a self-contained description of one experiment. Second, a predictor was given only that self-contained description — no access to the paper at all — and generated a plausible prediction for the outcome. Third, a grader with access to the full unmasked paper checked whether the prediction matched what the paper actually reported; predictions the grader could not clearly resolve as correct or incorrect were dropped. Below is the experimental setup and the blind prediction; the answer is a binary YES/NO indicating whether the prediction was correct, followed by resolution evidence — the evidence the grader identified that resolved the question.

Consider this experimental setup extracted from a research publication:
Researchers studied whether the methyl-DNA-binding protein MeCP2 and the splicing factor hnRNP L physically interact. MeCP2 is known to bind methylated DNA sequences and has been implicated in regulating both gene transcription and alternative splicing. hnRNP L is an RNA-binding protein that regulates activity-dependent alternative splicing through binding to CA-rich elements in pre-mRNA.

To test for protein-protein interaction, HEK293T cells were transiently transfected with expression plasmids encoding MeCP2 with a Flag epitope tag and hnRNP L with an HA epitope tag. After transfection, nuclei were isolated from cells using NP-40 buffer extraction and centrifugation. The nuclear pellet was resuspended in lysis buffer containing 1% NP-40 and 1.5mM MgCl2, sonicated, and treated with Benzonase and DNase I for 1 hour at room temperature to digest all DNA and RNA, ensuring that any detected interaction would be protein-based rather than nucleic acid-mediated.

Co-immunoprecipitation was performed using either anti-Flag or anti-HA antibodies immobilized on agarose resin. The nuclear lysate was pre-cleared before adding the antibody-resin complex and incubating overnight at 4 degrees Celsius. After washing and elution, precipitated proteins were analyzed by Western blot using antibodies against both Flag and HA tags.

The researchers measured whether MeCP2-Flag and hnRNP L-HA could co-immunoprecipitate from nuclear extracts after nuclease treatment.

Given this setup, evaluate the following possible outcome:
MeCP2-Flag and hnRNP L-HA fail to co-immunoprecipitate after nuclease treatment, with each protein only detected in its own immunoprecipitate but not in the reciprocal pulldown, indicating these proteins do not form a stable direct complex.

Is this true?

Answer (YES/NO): NO